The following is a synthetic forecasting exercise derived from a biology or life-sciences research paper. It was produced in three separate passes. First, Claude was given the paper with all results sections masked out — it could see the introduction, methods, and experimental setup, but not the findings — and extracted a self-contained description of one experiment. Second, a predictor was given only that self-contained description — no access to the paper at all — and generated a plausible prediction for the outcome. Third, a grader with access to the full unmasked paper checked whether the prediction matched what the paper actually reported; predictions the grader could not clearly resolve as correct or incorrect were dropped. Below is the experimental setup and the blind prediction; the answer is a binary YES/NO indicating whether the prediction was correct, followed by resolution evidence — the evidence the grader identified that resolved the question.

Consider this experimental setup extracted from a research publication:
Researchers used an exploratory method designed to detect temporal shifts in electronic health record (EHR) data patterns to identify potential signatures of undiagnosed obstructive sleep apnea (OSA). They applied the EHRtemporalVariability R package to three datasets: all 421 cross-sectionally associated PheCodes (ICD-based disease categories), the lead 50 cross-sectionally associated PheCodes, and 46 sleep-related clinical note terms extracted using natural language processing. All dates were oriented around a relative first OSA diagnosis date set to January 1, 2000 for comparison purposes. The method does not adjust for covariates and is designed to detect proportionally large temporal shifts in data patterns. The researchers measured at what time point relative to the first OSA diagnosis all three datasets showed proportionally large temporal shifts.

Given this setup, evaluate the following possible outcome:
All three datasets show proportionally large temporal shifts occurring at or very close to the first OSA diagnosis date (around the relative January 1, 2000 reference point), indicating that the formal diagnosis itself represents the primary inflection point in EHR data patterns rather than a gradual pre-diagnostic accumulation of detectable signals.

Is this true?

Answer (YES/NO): NO